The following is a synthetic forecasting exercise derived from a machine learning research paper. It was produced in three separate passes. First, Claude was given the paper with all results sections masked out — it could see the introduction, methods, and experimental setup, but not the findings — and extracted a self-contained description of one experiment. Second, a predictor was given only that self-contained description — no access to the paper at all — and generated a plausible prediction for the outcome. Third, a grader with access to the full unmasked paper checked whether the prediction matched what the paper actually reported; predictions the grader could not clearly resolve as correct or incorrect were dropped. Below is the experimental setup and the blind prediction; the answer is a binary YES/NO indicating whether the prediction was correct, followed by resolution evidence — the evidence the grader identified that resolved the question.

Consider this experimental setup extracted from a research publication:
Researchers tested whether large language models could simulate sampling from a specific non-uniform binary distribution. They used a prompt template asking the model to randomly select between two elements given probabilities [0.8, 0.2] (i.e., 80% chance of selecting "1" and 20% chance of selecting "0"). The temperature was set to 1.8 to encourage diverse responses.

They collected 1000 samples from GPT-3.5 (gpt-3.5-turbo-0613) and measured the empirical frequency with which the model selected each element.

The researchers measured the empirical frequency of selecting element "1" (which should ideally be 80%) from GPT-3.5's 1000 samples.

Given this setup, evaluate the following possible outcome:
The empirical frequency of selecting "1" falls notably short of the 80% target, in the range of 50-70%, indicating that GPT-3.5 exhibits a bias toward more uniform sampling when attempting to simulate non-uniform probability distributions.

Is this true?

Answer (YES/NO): NO